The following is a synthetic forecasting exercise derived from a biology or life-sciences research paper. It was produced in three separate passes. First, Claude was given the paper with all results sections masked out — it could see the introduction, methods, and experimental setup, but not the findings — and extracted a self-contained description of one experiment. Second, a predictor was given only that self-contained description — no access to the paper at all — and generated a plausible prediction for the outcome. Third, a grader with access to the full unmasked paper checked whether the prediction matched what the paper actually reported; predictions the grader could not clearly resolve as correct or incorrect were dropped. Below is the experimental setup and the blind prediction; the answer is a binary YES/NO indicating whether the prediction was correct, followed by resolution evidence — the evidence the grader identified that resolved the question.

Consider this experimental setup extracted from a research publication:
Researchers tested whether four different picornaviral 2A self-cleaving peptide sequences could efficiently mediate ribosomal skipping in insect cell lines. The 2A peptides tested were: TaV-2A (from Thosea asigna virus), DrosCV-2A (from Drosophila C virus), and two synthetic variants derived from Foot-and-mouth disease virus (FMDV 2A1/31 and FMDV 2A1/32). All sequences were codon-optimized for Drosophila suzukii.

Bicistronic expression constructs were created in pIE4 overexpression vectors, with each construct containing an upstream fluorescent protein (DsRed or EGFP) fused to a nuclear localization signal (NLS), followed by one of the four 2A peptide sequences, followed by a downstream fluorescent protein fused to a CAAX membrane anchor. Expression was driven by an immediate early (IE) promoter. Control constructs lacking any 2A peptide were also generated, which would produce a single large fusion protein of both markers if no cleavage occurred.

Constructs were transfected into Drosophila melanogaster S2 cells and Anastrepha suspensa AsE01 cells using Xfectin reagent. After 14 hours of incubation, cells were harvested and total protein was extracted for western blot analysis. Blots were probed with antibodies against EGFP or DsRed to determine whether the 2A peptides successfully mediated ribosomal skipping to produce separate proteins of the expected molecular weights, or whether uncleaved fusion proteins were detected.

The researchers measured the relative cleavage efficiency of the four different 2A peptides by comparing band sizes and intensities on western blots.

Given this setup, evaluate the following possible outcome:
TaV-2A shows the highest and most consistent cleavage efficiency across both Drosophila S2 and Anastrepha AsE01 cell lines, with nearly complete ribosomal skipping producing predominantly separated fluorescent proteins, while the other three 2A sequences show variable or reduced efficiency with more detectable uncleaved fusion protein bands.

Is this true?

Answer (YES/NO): NO